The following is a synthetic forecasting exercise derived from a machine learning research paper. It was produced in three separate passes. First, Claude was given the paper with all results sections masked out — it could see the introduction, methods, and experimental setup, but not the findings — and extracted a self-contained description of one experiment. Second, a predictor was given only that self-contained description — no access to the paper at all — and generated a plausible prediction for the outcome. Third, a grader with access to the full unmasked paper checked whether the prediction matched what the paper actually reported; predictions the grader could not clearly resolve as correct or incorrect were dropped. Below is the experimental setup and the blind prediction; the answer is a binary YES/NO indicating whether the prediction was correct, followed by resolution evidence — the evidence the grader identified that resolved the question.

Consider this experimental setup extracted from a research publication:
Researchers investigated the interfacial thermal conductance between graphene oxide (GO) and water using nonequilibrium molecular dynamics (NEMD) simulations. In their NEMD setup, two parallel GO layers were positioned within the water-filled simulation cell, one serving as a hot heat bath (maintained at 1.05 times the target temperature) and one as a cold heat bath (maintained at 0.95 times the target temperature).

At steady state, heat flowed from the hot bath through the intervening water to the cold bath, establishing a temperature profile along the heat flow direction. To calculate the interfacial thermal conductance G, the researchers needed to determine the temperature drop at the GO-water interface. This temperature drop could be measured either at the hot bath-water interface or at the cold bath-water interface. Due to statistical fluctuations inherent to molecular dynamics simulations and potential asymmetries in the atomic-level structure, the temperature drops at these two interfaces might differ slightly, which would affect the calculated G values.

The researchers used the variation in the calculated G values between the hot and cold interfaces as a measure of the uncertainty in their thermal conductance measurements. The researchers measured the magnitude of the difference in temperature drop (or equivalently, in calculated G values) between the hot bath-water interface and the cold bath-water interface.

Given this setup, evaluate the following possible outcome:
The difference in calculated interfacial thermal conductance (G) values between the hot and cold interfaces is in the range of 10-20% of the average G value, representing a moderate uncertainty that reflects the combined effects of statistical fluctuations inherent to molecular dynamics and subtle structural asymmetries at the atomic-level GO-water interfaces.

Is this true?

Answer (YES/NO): NO